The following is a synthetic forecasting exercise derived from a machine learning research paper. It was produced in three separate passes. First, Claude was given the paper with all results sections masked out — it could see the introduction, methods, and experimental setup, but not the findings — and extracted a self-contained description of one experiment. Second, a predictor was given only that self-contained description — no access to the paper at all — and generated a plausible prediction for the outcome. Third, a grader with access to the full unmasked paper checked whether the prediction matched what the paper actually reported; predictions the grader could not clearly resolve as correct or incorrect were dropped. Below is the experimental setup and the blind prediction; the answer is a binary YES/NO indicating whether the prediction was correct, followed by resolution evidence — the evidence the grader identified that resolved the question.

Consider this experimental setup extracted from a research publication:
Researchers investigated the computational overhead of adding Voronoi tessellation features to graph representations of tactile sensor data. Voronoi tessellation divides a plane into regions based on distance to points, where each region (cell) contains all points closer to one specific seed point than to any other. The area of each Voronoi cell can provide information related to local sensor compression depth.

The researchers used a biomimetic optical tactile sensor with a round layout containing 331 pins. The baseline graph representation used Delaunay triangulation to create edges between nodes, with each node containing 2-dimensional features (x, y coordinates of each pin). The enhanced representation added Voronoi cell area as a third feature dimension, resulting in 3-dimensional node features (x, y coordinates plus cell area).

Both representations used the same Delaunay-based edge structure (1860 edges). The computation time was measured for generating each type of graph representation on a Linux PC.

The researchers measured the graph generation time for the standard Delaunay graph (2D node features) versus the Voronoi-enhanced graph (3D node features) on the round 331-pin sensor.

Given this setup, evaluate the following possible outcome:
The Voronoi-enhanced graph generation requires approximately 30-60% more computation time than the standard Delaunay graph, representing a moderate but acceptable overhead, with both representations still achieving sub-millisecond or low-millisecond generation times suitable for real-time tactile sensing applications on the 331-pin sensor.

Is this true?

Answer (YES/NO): NO